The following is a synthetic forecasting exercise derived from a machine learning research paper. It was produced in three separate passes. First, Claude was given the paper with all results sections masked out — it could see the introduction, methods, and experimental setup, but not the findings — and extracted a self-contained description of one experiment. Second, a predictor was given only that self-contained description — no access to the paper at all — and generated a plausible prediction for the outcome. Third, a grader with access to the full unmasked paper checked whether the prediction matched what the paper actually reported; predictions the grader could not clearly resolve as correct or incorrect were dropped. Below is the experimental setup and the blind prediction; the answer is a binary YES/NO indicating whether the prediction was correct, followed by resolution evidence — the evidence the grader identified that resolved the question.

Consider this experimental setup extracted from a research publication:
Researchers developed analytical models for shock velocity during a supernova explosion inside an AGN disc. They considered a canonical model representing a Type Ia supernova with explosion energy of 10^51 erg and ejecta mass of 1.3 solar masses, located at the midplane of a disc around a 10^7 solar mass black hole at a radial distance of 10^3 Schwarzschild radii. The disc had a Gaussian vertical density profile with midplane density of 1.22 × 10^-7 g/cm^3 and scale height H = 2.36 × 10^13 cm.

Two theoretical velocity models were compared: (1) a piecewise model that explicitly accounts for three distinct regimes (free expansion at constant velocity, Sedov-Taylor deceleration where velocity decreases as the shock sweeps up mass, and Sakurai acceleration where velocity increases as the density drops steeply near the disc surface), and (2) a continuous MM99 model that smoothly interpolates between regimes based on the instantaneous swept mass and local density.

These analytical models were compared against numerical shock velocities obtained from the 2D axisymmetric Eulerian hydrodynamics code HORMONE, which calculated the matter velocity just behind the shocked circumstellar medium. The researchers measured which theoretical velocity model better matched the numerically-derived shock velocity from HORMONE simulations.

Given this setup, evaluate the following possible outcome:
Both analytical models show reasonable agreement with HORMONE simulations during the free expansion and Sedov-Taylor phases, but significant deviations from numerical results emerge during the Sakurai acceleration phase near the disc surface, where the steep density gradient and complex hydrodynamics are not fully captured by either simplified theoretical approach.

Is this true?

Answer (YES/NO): NO